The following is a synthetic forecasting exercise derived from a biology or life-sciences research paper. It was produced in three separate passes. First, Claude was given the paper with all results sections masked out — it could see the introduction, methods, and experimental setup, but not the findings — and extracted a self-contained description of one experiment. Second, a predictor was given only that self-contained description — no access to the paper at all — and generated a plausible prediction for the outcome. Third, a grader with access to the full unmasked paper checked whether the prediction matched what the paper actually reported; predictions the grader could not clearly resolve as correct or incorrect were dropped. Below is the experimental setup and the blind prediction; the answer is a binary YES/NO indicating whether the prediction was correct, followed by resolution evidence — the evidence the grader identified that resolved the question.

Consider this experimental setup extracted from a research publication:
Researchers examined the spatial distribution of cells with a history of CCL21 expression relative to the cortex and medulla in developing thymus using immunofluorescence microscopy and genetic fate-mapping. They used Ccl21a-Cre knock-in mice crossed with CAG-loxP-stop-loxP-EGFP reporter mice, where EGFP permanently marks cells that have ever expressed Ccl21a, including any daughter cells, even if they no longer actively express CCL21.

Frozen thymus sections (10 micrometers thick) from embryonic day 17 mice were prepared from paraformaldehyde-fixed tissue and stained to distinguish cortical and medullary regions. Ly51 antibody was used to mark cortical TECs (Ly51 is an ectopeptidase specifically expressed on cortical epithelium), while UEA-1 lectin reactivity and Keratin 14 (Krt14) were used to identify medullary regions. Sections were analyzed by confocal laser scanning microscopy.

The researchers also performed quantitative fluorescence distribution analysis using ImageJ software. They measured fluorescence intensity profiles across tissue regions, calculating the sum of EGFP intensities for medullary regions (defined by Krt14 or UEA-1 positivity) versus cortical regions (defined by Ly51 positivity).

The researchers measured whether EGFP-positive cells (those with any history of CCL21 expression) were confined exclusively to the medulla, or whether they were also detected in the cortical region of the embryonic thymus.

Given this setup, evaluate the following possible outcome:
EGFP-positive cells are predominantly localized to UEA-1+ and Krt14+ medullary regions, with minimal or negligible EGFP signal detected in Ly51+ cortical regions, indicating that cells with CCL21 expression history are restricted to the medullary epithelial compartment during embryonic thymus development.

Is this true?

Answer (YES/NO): NO